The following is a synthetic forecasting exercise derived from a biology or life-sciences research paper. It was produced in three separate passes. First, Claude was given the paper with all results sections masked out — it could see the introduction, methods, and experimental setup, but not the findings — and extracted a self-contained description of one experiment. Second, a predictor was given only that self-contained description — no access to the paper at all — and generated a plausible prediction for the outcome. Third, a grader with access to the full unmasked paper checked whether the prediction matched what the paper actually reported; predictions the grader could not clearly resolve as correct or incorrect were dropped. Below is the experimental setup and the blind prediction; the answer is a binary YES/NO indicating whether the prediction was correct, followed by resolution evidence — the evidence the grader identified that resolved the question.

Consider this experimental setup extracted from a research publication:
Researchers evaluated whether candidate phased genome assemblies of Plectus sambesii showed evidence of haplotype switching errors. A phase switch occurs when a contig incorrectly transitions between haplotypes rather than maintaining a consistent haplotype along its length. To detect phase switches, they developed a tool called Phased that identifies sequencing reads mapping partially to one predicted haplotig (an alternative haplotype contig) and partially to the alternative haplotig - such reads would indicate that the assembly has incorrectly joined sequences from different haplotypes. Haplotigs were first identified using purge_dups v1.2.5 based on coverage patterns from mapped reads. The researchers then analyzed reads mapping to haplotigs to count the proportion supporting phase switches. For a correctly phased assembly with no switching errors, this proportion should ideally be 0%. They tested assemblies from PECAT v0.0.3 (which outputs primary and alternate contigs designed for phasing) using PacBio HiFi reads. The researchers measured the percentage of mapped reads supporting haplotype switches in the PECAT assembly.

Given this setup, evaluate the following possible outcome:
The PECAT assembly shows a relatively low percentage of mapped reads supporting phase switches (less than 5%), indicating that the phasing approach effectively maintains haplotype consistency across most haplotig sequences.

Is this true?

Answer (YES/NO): YES